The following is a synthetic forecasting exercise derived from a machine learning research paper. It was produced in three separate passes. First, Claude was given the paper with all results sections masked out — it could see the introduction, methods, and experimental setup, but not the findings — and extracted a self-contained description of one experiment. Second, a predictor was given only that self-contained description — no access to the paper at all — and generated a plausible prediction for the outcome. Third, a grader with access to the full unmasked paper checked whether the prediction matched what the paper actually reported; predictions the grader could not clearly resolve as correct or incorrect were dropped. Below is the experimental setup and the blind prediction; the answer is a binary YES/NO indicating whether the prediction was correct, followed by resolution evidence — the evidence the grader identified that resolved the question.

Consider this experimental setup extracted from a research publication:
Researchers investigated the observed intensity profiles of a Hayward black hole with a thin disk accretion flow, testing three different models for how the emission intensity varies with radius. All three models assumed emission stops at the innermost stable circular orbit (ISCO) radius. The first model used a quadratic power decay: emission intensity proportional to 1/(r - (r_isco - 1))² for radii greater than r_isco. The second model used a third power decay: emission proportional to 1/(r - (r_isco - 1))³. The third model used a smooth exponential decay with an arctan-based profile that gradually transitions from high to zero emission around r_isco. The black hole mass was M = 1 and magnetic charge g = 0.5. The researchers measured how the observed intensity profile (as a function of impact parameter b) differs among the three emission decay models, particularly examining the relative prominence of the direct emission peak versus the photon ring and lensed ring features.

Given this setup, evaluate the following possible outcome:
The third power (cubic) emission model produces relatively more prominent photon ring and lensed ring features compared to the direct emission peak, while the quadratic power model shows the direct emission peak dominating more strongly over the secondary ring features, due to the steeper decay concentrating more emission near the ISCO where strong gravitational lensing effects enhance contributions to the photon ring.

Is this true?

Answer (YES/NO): NO